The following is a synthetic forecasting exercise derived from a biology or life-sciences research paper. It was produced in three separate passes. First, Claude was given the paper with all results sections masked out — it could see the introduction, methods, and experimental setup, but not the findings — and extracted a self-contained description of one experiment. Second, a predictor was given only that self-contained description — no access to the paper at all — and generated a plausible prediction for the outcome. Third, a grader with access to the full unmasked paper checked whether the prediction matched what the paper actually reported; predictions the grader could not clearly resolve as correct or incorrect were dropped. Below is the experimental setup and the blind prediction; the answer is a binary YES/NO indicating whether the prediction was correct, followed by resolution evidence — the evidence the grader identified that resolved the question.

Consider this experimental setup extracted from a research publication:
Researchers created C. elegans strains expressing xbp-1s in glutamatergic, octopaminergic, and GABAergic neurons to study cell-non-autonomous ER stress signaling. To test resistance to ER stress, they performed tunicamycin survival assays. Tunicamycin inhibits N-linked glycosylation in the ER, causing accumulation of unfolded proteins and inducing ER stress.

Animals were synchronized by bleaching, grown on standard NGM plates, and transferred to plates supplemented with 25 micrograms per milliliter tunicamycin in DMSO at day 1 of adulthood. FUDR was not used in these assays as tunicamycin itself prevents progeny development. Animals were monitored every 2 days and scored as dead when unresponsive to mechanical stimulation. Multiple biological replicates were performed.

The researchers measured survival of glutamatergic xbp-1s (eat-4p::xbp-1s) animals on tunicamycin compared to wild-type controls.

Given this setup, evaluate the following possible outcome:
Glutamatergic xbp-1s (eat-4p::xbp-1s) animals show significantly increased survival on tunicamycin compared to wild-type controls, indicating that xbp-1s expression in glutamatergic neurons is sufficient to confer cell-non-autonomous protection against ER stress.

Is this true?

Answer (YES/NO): YES